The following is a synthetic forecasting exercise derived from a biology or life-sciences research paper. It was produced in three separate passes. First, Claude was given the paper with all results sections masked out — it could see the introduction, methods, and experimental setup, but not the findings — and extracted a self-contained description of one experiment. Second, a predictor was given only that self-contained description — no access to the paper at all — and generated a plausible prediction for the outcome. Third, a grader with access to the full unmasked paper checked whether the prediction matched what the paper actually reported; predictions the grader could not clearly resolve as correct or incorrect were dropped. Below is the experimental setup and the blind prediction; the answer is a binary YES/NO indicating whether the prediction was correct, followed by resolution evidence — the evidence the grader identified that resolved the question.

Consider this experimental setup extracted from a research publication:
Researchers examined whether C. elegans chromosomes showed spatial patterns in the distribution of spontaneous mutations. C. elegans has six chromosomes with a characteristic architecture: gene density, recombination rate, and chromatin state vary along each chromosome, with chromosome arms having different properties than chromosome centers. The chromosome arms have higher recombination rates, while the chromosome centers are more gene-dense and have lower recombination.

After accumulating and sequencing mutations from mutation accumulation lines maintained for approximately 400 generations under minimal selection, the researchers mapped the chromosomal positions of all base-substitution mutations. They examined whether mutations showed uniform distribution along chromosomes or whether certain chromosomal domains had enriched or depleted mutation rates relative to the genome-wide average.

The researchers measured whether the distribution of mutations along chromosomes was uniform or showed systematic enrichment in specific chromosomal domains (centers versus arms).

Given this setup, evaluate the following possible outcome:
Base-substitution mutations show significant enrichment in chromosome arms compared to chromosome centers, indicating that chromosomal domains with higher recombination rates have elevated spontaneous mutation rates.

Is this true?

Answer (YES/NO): YES